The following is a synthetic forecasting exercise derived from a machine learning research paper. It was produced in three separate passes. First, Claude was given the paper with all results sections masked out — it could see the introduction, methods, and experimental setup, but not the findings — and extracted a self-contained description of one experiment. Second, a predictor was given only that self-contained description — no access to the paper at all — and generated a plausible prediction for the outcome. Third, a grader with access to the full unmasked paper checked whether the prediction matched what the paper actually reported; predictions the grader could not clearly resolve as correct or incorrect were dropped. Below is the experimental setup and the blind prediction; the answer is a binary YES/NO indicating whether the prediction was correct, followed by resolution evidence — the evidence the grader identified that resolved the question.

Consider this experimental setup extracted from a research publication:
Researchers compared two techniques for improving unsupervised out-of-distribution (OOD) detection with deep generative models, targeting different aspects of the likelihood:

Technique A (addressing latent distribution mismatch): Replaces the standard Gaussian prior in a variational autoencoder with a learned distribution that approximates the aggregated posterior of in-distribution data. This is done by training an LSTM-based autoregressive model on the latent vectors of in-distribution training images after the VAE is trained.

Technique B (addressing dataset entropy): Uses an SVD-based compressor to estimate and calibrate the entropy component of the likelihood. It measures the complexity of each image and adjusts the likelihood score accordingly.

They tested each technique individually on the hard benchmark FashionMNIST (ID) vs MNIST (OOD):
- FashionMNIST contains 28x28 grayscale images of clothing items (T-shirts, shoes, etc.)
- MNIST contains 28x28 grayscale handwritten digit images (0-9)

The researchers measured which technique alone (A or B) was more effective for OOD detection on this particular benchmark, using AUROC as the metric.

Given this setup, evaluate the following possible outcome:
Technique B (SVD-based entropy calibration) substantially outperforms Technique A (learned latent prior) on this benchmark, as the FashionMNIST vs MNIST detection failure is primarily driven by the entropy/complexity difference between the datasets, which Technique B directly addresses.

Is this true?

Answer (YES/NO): NO